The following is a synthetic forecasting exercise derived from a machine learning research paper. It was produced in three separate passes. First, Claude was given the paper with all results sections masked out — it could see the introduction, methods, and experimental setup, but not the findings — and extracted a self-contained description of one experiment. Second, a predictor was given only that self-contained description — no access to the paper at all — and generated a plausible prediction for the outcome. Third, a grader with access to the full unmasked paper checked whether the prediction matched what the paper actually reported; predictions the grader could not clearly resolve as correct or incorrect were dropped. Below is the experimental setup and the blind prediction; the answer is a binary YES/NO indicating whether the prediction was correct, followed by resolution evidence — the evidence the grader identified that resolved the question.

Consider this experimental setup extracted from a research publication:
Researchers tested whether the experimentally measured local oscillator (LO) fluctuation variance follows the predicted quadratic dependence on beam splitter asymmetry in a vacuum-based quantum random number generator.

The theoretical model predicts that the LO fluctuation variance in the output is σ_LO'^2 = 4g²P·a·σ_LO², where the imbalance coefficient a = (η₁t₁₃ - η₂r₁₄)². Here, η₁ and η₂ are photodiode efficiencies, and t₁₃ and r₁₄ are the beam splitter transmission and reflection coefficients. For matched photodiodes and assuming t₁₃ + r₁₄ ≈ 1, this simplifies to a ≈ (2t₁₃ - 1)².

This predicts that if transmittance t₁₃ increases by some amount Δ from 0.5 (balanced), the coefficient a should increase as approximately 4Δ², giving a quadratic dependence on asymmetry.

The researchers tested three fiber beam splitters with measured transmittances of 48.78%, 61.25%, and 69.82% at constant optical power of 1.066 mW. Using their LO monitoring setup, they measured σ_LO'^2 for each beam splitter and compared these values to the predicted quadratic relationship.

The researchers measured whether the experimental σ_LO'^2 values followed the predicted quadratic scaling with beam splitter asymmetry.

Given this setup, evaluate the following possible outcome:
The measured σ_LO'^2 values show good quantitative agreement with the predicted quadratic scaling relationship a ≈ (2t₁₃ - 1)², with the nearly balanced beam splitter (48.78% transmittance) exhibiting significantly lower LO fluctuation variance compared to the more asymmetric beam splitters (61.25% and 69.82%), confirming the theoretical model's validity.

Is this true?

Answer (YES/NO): YES